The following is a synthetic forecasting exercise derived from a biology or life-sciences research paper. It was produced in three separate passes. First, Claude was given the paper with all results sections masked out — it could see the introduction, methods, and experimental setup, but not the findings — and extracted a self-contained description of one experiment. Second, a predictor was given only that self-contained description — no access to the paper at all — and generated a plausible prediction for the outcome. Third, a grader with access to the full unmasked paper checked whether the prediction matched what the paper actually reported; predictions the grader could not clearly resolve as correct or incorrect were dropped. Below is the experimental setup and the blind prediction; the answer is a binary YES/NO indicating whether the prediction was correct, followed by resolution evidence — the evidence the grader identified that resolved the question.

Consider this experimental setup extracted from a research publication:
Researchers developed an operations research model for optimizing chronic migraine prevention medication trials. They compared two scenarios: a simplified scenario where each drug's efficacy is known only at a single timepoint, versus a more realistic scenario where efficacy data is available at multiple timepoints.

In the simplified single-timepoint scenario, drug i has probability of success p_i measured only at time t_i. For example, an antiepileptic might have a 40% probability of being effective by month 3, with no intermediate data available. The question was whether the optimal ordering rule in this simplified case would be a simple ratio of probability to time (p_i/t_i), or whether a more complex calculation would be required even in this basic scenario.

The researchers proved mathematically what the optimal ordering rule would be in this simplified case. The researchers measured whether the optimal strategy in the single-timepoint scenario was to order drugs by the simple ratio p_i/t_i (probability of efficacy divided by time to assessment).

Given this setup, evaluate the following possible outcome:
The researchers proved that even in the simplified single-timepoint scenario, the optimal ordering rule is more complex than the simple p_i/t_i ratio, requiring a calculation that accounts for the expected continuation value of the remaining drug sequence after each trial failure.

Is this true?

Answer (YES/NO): NO